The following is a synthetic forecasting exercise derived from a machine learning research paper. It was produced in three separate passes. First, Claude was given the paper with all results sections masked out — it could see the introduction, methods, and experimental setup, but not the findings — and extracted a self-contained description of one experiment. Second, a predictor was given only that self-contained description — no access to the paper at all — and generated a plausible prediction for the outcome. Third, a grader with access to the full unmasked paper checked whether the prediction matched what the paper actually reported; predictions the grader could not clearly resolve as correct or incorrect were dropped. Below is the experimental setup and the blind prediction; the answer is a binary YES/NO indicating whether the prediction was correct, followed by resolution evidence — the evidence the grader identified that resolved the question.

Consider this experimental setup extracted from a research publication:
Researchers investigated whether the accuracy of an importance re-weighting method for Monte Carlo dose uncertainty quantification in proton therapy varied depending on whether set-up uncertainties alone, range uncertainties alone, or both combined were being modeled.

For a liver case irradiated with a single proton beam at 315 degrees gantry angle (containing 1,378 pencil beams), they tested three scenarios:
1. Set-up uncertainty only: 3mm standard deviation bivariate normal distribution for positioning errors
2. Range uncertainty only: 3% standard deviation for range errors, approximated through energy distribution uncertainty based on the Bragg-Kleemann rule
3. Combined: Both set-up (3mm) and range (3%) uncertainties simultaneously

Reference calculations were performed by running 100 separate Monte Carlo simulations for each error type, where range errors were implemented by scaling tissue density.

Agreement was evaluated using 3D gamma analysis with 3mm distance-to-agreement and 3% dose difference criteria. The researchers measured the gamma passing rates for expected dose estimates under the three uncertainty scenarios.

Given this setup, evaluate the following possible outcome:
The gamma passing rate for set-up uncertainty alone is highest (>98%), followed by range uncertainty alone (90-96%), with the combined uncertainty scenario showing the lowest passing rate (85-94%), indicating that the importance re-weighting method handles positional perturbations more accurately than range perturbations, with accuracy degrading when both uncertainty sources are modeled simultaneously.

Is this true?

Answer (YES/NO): NO